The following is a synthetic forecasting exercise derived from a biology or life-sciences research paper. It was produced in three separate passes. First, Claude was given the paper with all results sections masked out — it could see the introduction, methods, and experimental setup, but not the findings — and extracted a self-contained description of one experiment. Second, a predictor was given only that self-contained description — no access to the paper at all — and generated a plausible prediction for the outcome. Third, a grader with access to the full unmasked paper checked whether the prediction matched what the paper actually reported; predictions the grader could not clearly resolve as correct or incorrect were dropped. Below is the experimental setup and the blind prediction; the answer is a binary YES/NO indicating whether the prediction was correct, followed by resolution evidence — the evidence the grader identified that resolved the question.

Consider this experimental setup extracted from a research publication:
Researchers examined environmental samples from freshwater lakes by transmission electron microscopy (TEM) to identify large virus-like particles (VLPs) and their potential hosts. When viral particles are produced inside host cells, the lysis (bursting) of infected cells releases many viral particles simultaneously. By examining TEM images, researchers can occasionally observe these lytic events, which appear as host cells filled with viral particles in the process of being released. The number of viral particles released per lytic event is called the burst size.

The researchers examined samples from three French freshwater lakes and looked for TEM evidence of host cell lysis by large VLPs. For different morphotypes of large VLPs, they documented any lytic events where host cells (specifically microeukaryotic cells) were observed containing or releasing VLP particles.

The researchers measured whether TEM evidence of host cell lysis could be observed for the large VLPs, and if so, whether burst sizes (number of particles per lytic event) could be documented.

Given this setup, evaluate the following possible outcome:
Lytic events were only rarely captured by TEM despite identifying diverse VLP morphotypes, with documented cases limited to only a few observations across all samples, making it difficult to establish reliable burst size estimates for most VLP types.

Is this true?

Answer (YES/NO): NO